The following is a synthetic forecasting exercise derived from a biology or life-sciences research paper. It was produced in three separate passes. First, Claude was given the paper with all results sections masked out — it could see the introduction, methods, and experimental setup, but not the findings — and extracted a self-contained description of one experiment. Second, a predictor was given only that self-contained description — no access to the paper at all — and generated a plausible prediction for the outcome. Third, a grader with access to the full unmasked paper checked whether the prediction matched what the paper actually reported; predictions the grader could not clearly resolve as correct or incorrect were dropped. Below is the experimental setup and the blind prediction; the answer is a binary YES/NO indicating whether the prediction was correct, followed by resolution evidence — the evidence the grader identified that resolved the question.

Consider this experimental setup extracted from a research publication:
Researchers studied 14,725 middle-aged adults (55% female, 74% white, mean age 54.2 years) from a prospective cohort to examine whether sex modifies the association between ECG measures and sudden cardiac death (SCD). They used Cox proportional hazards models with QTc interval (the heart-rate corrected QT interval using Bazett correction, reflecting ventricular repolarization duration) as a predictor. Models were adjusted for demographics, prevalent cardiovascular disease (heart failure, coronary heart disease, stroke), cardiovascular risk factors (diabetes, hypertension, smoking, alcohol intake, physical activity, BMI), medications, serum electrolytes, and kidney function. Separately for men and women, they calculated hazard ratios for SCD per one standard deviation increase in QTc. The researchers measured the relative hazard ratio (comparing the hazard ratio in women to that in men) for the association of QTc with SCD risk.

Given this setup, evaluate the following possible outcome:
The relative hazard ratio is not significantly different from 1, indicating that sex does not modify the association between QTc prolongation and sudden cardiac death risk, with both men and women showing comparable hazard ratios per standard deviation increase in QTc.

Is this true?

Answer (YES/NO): NO